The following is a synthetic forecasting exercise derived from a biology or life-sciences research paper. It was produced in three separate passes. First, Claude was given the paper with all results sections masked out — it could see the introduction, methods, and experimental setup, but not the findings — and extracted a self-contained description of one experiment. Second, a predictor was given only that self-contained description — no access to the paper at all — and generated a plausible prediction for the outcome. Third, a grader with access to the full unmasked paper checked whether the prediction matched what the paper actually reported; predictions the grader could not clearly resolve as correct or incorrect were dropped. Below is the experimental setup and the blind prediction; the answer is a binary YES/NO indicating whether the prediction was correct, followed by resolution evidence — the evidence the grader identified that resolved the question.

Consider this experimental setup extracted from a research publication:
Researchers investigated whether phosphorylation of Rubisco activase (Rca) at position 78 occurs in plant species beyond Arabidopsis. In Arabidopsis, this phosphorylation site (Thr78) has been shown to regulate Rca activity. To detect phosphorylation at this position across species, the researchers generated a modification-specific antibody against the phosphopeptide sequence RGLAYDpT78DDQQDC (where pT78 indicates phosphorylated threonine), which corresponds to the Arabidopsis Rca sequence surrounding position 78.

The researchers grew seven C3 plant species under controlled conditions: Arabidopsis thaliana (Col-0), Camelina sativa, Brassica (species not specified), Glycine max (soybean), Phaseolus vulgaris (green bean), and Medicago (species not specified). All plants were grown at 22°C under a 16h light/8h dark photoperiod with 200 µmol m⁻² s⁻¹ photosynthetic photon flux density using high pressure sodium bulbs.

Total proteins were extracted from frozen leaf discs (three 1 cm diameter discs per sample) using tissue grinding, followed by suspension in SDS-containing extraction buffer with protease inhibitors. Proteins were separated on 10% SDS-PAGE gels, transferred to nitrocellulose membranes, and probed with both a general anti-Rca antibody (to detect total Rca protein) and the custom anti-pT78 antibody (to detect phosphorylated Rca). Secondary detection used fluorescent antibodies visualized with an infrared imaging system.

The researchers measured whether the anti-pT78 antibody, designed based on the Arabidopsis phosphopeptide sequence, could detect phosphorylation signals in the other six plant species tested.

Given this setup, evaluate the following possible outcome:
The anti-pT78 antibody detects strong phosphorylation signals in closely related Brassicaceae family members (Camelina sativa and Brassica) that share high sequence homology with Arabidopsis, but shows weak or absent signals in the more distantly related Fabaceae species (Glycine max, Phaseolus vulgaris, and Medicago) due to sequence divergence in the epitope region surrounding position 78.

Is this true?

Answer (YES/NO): NO